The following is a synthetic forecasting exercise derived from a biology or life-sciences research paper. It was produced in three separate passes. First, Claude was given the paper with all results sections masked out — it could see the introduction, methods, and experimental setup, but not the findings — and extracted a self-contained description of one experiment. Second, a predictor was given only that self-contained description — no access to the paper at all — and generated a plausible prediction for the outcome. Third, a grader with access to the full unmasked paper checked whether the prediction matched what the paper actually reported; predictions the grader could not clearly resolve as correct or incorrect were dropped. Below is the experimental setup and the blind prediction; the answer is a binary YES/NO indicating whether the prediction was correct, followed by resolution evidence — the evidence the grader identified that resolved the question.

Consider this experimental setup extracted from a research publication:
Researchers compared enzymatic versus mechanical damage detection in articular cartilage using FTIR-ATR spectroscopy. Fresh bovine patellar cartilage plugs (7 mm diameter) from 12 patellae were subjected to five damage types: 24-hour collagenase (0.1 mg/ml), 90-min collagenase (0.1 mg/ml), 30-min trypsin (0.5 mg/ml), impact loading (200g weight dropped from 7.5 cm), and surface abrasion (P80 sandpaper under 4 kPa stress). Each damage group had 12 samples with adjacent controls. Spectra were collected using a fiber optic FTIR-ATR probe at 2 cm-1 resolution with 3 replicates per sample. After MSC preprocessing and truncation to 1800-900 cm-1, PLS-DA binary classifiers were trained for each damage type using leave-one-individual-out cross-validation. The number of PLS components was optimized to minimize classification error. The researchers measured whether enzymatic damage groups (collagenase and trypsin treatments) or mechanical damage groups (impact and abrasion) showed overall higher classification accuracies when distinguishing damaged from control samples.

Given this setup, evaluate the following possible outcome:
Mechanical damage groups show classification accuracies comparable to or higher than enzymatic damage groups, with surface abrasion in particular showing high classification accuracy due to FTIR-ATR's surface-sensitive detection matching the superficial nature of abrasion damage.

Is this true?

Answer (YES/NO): NO